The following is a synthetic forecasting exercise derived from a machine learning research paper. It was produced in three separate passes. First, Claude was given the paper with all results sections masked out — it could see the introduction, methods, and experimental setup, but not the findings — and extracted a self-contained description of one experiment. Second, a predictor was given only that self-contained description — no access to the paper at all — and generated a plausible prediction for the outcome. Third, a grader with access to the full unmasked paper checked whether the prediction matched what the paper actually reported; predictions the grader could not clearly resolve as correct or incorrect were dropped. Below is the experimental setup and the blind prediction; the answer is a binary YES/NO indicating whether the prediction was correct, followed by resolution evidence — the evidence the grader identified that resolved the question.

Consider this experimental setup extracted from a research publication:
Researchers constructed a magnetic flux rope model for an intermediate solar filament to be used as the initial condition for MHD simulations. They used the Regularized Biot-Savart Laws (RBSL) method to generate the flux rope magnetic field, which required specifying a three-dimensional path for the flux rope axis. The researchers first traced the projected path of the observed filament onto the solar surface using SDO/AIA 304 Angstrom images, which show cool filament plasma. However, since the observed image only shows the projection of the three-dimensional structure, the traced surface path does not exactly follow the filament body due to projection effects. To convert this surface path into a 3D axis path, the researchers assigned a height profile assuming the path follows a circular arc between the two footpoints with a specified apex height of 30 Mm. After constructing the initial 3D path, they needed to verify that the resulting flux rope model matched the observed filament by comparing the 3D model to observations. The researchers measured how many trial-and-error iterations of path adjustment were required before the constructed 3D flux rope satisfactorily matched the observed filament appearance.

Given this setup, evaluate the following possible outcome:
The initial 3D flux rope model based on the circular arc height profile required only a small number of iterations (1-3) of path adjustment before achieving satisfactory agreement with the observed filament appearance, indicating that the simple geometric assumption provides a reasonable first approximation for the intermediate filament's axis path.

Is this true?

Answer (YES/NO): NO